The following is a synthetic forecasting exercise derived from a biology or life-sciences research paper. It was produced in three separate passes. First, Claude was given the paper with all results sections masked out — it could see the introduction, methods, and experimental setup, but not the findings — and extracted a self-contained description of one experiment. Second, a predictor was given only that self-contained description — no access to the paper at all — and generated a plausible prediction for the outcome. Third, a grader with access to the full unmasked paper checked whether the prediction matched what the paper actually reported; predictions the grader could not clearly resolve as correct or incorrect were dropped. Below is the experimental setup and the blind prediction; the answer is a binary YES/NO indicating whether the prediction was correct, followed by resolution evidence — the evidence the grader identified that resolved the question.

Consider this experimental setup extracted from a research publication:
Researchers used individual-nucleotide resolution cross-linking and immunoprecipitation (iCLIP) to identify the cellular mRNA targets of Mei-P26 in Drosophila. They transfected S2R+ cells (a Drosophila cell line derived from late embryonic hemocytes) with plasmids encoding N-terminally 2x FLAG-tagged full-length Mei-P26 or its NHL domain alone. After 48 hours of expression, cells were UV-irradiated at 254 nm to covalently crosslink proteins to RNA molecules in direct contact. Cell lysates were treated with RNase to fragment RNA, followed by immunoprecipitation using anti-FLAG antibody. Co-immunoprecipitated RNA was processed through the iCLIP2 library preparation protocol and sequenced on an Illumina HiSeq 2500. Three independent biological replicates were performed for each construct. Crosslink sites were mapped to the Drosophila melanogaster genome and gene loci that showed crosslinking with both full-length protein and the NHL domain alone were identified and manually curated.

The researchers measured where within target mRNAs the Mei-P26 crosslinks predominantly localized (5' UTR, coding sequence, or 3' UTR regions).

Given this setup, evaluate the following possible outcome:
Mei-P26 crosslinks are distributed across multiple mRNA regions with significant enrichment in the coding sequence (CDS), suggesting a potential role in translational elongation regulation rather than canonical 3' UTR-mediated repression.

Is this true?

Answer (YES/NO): NO